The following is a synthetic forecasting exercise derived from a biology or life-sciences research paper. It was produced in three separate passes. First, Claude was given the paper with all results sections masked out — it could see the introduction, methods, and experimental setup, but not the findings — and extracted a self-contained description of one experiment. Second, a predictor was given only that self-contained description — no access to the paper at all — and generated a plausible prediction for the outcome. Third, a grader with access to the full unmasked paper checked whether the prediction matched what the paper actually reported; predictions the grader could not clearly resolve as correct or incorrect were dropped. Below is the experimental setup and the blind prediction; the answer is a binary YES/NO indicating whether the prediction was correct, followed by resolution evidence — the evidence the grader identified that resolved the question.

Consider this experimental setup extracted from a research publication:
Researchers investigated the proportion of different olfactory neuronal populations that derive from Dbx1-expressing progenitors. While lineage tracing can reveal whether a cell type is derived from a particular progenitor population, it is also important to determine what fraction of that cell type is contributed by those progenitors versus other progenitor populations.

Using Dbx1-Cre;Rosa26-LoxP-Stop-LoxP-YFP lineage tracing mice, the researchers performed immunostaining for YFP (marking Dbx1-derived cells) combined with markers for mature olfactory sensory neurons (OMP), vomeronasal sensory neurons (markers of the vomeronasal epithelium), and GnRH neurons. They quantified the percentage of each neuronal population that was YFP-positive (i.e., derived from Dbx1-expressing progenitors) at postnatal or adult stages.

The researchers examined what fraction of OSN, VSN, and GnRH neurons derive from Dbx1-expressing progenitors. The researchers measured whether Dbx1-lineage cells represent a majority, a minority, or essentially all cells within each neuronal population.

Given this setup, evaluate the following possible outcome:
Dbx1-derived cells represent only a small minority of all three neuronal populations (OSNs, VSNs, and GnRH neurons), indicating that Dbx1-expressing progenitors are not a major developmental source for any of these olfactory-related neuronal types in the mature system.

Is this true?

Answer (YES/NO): NO